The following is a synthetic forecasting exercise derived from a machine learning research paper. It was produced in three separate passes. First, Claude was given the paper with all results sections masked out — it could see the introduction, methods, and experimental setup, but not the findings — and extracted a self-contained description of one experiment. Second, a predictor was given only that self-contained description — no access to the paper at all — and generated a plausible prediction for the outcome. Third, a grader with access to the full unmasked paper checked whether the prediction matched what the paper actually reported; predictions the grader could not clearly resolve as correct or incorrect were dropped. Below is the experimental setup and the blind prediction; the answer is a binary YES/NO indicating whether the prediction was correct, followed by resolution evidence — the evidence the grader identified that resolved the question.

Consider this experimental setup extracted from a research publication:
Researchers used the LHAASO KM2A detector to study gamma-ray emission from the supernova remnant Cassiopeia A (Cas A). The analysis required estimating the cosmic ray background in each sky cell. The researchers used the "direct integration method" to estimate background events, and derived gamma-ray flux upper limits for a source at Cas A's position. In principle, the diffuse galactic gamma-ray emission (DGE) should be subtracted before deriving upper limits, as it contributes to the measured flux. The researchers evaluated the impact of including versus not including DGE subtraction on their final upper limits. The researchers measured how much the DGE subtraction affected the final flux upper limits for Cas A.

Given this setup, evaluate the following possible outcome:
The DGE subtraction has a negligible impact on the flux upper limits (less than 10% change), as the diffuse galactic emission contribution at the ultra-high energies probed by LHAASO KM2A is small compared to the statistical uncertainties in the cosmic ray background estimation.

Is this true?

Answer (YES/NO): NO